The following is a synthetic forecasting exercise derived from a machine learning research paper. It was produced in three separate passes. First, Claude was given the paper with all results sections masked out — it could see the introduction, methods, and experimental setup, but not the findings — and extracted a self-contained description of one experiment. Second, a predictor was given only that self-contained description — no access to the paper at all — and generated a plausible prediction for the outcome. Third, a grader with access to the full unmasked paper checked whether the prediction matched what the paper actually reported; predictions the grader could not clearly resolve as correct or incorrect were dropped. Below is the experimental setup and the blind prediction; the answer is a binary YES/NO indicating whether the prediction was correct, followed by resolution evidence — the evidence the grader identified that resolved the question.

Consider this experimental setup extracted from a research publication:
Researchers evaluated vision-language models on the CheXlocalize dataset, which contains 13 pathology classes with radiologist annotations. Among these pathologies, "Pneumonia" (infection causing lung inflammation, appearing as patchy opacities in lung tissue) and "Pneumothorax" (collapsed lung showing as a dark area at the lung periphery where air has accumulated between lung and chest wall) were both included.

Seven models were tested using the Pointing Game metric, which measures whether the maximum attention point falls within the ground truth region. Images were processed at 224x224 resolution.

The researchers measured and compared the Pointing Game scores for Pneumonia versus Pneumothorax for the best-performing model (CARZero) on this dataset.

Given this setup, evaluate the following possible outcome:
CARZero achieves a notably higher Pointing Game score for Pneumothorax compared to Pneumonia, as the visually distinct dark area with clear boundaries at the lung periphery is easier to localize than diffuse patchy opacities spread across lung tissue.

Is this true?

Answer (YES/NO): NO